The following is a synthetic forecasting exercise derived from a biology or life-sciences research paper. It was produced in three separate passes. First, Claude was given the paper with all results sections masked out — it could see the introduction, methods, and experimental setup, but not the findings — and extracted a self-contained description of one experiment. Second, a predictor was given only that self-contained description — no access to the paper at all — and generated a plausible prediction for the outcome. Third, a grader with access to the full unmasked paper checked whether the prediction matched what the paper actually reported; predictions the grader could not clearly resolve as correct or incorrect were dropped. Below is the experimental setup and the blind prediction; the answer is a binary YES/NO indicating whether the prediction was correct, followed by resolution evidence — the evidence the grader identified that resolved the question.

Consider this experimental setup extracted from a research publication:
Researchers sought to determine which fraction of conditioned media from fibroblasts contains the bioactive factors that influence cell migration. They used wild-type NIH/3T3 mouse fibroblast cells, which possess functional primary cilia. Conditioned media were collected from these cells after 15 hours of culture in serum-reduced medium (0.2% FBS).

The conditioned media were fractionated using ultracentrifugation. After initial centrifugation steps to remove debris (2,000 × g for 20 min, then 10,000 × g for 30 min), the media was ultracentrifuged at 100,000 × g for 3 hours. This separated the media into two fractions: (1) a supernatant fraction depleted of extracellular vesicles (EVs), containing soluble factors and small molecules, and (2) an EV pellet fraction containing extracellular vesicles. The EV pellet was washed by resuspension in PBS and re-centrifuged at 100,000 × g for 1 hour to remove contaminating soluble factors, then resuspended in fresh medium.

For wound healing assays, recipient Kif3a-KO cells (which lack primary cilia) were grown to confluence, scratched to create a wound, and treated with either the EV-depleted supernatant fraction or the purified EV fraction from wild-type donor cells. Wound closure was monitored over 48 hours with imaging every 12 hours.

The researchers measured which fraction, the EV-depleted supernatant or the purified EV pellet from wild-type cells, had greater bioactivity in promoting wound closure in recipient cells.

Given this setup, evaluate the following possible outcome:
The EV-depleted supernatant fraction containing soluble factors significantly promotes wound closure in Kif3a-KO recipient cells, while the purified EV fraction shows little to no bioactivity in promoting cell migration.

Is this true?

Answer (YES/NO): NO